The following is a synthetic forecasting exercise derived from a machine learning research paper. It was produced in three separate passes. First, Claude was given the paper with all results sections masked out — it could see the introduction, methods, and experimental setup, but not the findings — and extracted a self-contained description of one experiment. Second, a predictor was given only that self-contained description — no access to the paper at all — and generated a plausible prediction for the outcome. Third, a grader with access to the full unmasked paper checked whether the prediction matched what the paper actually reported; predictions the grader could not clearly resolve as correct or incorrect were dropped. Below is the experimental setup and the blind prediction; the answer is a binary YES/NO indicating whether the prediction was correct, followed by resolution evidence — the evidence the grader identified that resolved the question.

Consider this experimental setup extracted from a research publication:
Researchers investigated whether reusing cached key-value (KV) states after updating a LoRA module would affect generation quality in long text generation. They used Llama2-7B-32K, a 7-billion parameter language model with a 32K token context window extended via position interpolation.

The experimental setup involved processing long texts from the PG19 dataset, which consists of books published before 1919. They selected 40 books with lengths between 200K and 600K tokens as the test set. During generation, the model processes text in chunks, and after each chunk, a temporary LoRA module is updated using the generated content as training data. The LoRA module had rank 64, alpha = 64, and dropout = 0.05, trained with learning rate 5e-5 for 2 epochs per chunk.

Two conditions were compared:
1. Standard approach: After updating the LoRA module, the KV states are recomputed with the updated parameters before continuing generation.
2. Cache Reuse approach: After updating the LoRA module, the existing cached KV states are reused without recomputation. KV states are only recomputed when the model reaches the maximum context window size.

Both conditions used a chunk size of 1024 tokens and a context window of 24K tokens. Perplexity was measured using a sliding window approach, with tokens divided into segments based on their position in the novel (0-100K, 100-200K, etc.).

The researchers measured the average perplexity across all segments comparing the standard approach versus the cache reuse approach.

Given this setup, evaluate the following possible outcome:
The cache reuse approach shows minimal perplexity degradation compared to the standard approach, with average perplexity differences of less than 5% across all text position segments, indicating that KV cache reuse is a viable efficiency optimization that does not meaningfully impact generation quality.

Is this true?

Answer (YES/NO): YES